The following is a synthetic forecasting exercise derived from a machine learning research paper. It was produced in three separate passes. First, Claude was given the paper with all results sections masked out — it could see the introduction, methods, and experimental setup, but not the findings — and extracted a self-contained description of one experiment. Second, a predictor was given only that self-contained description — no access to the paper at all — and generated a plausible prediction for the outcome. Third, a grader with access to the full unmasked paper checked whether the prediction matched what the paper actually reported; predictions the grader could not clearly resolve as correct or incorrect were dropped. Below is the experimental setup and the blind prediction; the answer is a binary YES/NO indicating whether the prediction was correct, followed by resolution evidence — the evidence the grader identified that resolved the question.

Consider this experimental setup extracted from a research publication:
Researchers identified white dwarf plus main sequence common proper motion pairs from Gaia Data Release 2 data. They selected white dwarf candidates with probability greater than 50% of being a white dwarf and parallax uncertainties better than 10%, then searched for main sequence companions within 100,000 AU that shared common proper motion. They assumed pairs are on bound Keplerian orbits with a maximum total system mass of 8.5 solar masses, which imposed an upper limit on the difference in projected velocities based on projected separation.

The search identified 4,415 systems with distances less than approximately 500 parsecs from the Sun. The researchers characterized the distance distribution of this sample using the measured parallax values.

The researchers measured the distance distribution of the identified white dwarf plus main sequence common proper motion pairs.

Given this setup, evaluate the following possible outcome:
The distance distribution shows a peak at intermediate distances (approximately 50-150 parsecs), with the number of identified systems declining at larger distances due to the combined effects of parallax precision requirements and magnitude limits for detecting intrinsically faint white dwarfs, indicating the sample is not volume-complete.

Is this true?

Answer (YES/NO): YES